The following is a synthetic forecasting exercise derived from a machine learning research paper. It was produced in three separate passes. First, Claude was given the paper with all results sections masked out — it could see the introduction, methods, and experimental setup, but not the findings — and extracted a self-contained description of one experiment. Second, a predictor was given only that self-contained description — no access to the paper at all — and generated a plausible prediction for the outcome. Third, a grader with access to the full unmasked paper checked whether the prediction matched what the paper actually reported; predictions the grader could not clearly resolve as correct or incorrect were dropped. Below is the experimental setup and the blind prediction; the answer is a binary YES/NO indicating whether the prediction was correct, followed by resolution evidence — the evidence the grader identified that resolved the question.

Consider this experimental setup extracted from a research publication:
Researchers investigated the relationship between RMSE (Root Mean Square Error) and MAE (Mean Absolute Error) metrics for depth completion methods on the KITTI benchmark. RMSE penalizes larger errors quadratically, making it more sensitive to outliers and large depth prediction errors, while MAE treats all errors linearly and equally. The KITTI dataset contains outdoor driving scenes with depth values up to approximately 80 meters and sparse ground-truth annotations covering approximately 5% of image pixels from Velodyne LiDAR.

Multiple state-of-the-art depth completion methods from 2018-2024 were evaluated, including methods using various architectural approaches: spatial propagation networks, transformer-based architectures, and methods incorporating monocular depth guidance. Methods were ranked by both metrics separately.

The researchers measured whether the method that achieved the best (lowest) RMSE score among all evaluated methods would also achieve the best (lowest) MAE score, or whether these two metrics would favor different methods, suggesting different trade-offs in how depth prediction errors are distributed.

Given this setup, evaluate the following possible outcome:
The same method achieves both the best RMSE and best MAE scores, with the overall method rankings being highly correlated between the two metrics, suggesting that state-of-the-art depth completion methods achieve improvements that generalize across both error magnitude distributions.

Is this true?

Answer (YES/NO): NO